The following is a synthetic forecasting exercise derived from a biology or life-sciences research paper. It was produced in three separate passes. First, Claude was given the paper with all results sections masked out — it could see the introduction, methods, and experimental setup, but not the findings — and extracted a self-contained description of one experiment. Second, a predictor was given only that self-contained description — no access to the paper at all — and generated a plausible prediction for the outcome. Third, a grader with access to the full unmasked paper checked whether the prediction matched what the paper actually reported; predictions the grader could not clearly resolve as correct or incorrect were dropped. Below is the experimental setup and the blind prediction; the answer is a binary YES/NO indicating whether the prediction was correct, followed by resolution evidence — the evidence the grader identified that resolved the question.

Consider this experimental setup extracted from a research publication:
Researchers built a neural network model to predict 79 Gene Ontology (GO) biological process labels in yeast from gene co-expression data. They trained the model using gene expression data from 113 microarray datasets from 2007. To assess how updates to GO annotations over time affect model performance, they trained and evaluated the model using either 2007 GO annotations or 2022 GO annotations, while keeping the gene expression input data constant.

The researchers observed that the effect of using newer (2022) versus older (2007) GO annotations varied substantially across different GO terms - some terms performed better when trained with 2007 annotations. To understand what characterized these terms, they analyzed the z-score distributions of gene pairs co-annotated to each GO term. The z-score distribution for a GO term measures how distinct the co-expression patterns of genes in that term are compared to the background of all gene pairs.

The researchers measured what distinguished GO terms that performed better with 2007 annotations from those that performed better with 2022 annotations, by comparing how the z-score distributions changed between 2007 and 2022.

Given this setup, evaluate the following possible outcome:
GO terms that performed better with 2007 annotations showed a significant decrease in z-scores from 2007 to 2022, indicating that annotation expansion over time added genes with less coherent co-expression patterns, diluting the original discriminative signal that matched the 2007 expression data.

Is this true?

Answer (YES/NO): NO